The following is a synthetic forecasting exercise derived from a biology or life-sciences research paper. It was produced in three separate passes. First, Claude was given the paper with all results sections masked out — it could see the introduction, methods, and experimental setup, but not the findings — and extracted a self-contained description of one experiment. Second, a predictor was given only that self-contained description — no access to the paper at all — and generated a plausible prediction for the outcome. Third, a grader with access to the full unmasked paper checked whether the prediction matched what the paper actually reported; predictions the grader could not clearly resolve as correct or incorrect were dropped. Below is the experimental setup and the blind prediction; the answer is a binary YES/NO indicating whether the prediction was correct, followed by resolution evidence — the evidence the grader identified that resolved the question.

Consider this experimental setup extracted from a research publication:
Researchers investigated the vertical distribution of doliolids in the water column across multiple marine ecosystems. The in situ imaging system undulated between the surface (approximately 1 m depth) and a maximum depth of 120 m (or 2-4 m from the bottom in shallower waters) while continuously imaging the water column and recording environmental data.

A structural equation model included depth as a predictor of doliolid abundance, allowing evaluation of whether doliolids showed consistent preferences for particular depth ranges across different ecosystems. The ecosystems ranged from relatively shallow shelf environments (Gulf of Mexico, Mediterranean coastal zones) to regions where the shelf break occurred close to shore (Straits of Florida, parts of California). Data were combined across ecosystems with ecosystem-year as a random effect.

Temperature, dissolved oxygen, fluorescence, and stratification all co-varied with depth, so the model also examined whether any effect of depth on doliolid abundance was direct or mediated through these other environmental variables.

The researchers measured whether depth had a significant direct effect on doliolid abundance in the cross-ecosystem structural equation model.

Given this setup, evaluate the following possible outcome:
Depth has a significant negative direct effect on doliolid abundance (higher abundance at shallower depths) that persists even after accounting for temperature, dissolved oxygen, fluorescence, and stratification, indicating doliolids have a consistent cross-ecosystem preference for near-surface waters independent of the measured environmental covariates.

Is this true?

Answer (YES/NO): NO